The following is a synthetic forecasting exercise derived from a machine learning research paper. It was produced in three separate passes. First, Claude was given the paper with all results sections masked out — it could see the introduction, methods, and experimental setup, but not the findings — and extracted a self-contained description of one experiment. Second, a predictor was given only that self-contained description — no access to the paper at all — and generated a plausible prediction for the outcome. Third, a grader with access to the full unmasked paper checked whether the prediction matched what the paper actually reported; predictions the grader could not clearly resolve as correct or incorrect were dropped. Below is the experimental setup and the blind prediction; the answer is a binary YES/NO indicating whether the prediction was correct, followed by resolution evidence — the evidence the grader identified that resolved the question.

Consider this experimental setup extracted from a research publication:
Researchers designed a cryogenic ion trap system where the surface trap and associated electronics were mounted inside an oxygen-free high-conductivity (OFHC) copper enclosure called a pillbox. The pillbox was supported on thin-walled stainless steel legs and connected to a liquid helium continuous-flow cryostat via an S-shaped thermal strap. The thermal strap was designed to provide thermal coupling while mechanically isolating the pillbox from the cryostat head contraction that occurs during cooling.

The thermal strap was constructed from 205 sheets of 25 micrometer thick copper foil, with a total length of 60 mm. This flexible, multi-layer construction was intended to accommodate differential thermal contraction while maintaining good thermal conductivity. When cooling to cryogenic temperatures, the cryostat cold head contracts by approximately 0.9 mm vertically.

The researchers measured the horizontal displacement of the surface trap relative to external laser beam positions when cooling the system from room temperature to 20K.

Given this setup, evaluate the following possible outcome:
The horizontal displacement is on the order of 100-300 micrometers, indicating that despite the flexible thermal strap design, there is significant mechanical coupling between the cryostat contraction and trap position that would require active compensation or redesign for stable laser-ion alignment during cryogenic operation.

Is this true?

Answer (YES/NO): NO